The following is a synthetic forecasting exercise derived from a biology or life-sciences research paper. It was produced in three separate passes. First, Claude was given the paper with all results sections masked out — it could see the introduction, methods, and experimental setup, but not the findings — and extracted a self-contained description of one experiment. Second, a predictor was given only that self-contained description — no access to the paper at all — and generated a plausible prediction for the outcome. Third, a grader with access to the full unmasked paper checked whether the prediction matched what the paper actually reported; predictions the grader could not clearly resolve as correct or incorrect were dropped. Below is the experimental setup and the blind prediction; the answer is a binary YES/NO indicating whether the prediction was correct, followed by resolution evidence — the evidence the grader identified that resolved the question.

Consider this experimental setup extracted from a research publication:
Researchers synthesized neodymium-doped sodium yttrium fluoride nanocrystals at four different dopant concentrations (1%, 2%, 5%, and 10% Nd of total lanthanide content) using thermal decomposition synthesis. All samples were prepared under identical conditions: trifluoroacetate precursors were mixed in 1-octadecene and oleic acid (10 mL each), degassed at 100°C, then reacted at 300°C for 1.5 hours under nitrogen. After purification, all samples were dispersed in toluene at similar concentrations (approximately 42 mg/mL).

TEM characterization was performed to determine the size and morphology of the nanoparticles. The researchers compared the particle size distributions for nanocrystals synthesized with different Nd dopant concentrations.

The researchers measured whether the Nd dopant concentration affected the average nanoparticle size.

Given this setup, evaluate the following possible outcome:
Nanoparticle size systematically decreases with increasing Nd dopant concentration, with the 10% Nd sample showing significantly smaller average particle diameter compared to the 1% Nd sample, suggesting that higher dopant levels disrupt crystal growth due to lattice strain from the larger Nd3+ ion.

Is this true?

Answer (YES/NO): NO